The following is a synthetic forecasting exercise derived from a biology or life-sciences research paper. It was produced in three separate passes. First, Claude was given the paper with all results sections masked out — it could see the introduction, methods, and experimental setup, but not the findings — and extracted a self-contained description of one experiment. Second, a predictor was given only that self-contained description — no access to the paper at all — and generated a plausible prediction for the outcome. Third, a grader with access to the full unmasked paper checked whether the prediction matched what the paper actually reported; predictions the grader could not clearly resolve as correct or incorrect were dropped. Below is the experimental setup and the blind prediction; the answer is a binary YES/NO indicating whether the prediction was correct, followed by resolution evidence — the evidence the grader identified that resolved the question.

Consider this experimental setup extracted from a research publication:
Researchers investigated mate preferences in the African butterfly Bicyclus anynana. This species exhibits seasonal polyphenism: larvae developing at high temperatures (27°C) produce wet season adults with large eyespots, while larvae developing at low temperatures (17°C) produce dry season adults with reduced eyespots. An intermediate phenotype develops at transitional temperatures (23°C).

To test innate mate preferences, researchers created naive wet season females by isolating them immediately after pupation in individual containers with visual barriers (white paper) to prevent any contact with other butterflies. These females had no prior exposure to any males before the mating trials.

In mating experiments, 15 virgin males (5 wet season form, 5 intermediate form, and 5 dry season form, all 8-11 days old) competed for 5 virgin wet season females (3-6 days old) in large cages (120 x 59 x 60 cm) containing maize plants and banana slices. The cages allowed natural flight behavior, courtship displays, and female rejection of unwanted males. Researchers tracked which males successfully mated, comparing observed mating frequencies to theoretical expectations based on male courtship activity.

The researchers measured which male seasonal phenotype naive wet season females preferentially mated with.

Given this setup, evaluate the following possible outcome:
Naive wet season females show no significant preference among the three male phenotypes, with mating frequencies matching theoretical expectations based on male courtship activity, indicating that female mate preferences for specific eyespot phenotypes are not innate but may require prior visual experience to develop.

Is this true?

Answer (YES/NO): NO